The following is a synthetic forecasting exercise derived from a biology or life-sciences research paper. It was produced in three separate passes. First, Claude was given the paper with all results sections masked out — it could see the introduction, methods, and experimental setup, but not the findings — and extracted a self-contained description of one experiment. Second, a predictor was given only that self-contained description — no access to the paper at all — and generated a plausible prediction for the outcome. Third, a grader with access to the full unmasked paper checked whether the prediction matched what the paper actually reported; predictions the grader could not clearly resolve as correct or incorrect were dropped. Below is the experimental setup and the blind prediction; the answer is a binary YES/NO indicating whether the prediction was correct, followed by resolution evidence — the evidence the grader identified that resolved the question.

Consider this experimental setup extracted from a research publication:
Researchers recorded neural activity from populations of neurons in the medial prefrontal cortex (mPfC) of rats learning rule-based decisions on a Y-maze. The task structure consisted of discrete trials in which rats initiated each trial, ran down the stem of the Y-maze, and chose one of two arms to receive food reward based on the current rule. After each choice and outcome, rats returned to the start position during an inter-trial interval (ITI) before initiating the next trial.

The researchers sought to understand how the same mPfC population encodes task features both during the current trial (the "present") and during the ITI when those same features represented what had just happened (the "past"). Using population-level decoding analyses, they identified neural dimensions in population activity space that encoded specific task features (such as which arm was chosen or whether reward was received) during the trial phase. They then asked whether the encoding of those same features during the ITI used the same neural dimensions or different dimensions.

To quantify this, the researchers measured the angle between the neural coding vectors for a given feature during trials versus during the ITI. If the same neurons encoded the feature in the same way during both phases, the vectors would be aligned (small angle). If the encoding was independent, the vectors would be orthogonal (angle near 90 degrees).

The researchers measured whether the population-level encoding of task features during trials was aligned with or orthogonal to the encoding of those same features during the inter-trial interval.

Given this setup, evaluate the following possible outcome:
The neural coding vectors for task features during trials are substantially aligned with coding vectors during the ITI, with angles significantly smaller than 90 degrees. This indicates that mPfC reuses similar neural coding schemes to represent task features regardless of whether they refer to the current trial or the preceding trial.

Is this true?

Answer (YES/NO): NO